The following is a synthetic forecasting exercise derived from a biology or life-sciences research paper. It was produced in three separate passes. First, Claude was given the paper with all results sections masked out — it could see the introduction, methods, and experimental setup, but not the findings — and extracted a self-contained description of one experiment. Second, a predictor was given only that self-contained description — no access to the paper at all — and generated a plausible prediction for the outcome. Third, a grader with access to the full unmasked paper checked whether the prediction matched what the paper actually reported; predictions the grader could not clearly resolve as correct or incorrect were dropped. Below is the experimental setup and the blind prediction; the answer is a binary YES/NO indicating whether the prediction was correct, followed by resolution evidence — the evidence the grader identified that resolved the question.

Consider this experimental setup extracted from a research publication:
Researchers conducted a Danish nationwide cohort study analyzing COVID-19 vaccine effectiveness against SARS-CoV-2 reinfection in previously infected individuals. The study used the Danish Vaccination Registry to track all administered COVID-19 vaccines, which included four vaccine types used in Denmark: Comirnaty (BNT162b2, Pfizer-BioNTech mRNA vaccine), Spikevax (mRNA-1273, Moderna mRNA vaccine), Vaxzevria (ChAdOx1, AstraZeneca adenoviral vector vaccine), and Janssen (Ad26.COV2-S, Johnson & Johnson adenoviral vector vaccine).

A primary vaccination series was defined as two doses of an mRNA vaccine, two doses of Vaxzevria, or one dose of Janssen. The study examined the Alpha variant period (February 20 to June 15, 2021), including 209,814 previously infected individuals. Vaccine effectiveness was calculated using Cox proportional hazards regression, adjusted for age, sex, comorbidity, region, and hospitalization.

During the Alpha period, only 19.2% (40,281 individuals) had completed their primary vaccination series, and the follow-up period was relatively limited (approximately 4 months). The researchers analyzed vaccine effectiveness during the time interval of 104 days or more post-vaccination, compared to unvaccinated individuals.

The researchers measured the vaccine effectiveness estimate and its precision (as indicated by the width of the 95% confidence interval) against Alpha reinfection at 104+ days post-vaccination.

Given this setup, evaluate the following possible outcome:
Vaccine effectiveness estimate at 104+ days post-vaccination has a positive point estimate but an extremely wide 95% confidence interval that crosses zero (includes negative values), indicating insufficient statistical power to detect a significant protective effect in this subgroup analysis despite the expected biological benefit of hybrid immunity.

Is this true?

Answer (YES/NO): NO